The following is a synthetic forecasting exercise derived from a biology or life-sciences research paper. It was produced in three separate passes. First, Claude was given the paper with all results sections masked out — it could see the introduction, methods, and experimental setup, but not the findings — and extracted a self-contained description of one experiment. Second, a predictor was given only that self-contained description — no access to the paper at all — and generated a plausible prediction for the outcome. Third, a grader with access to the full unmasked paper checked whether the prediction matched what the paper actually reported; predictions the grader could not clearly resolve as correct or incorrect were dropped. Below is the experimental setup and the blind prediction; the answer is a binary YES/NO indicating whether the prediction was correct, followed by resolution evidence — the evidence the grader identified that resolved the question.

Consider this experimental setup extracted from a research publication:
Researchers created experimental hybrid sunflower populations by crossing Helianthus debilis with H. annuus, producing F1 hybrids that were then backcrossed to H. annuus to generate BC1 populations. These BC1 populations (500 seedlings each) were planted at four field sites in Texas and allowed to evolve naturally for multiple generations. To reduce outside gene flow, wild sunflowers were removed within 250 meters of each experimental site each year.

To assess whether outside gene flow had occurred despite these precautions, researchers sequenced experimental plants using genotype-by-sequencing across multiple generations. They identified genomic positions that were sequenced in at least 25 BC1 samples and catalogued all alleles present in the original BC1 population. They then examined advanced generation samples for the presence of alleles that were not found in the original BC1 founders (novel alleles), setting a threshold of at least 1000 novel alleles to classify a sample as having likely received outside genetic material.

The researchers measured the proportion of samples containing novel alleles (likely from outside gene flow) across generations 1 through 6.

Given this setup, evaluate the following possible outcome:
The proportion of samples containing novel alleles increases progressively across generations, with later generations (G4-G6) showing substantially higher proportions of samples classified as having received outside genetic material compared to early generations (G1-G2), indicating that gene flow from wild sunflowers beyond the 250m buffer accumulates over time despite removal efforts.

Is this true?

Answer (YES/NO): NO